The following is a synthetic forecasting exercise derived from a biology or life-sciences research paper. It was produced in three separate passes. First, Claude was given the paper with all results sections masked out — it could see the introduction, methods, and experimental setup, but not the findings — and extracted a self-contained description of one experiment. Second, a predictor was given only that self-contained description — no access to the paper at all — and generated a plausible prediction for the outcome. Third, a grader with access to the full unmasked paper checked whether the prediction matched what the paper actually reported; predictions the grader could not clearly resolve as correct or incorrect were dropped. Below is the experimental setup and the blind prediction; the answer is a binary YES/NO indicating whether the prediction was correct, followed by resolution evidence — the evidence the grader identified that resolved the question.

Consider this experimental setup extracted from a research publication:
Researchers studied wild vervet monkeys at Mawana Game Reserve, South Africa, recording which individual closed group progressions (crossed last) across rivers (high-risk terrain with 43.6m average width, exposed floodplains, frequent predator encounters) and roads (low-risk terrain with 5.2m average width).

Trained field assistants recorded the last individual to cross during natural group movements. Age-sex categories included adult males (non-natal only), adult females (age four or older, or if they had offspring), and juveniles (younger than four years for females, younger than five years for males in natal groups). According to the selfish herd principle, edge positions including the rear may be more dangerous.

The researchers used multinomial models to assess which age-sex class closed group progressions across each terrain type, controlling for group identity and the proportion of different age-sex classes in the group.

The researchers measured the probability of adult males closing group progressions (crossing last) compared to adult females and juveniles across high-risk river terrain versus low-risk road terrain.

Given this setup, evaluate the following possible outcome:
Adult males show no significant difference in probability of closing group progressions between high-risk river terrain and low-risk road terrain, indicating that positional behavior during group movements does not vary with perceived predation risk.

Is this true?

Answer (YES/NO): NO